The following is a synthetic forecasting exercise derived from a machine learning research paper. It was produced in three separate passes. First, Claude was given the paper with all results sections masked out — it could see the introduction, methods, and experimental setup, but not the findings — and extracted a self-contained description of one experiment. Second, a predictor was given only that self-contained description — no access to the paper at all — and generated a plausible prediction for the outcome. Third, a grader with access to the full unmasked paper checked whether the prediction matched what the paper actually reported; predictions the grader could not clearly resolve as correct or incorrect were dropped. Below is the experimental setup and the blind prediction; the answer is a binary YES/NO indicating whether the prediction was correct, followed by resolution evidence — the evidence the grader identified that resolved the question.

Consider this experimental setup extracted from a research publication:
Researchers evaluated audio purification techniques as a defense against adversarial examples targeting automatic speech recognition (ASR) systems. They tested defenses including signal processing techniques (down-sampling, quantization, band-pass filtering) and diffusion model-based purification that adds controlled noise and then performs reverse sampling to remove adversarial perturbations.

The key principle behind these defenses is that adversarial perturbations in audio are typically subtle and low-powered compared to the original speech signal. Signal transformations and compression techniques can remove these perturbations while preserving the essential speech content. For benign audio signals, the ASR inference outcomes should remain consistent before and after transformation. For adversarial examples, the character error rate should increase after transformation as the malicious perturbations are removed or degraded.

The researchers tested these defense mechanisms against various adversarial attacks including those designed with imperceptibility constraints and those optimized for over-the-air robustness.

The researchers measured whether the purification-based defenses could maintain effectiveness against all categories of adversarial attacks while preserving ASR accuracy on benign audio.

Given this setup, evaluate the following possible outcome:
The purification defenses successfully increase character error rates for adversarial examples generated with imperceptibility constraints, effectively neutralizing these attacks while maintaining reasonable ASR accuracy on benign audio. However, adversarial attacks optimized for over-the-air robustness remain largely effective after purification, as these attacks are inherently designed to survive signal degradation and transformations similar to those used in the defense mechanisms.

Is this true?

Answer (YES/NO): NO